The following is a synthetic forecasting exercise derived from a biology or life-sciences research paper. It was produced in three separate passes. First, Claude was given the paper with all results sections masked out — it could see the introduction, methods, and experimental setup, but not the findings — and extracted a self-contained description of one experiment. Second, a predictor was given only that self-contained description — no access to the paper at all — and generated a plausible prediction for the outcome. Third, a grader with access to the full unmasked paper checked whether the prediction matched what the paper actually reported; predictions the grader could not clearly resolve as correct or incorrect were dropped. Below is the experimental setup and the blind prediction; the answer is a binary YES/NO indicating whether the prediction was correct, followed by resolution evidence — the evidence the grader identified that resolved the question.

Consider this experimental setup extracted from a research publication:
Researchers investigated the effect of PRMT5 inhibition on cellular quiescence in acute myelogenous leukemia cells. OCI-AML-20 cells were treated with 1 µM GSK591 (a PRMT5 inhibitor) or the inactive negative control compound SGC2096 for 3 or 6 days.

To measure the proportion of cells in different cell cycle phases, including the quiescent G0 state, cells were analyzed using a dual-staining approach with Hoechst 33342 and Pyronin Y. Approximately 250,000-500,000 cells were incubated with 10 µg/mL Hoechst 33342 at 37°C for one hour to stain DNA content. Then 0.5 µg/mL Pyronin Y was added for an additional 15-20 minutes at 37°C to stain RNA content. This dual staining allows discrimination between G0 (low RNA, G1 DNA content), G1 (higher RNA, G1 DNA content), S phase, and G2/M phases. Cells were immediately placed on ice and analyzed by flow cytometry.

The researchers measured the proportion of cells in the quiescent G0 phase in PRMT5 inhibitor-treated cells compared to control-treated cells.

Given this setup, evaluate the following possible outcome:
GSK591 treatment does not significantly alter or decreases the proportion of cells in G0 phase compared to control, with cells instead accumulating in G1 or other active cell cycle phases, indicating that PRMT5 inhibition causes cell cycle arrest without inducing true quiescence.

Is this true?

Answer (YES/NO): NO